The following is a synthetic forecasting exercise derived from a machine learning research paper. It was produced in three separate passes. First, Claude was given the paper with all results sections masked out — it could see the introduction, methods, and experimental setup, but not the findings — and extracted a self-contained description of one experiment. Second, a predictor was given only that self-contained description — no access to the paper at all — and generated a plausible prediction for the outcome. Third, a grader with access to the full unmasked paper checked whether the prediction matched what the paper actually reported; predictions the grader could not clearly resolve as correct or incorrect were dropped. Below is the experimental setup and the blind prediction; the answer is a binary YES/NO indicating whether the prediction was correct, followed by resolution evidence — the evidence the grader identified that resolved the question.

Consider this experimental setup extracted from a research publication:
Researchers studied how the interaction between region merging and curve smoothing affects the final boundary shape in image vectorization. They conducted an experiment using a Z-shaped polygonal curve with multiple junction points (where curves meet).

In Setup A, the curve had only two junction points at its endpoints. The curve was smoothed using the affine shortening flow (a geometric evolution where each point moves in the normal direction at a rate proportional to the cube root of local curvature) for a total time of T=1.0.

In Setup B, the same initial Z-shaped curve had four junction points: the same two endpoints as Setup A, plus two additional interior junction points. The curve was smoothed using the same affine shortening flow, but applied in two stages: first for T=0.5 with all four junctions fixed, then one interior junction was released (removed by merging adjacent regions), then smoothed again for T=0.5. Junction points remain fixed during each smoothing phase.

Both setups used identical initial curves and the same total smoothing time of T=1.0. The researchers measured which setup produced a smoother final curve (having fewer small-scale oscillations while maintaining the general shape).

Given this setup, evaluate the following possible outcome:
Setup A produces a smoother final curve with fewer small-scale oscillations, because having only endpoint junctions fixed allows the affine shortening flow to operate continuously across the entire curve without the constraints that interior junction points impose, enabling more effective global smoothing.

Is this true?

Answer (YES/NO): YES